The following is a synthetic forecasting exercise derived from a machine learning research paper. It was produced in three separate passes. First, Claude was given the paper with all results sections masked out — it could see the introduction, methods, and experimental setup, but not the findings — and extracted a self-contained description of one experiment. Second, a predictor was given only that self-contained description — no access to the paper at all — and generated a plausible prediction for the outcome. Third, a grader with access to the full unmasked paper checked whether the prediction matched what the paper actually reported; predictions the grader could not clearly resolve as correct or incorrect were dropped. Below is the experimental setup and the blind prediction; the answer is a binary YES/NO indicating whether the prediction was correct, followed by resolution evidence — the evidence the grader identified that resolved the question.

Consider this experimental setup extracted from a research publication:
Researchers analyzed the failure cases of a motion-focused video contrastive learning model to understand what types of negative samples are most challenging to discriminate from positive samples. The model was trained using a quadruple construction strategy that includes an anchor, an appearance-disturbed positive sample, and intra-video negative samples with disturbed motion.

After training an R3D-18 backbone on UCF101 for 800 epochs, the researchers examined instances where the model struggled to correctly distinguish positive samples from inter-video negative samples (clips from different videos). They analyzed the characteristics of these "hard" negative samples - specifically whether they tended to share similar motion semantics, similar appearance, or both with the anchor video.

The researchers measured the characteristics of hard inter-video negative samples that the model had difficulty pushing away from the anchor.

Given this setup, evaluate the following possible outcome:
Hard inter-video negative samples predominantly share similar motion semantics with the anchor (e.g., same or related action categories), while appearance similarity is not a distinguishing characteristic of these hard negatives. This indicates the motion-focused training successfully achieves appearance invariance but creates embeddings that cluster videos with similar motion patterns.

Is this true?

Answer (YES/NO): YES